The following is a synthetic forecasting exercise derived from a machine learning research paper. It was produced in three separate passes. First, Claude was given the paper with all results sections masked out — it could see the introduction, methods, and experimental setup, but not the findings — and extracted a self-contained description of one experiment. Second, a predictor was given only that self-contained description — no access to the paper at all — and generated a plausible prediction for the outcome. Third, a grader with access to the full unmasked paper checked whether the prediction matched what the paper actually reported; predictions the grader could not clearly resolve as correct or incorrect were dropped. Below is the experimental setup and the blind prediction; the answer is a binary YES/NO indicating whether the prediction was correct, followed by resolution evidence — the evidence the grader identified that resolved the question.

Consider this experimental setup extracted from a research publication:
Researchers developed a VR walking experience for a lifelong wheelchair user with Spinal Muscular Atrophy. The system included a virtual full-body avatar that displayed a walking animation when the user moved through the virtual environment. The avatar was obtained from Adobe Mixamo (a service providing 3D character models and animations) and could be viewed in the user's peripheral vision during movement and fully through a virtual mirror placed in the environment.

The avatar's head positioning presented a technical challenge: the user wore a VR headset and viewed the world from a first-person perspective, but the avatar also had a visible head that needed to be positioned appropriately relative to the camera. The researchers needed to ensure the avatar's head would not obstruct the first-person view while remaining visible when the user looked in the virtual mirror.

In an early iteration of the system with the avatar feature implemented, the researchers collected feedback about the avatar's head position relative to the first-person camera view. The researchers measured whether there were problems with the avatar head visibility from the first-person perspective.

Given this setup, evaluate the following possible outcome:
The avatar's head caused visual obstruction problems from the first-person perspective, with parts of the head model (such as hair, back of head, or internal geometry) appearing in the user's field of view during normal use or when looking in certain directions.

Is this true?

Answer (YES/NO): YES